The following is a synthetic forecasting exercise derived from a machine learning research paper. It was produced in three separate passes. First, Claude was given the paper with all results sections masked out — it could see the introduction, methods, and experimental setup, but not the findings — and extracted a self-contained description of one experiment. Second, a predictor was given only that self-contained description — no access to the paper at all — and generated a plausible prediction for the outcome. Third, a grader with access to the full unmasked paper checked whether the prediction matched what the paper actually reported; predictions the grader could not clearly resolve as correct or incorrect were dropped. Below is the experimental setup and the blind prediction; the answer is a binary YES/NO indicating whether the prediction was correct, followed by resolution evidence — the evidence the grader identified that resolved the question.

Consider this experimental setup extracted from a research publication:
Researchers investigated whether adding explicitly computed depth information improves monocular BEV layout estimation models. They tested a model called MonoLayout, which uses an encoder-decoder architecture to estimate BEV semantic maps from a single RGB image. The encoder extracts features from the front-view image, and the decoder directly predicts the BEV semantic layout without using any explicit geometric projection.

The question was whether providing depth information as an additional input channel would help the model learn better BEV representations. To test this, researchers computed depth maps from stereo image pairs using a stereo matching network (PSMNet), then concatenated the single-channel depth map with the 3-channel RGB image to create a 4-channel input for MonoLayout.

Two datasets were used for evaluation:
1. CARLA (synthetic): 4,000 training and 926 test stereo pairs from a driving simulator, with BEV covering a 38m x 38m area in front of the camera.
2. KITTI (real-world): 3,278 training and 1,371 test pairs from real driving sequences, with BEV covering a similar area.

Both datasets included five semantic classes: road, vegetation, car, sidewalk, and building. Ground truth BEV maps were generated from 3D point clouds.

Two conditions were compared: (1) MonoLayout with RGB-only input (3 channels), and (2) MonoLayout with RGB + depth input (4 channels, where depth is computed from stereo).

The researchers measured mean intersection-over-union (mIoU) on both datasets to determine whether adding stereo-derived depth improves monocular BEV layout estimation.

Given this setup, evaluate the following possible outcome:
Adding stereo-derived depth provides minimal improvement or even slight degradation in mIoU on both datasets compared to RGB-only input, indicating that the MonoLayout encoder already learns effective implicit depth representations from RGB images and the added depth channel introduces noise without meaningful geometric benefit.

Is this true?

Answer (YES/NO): NO